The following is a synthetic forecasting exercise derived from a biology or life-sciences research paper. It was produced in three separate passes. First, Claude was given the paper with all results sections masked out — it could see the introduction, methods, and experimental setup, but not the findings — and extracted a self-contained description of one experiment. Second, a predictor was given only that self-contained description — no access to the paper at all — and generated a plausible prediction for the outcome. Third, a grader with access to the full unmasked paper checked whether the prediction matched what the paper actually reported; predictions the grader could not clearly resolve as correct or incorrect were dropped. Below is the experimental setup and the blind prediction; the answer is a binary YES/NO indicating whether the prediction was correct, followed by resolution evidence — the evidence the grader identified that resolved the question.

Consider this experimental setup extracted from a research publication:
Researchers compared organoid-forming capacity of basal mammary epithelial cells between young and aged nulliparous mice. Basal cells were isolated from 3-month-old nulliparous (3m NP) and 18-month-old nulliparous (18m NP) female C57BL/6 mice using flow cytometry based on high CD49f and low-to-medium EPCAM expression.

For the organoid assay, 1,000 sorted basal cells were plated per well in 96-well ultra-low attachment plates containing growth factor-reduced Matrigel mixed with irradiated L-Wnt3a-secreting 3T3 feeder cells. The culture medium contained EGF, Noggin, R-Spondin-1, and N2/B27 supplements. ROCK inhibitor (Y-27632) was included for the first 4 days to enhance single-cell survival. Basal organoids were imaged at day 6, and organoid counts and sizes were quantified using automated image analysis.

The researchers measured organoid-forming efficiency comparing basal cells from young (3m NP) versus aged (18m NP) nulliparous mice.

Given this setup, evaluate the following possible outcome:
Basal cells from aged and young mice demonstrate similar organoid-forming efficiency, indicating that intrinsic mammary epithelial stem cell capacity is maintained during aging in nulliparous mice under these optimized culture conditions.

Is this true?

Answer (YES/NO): YES